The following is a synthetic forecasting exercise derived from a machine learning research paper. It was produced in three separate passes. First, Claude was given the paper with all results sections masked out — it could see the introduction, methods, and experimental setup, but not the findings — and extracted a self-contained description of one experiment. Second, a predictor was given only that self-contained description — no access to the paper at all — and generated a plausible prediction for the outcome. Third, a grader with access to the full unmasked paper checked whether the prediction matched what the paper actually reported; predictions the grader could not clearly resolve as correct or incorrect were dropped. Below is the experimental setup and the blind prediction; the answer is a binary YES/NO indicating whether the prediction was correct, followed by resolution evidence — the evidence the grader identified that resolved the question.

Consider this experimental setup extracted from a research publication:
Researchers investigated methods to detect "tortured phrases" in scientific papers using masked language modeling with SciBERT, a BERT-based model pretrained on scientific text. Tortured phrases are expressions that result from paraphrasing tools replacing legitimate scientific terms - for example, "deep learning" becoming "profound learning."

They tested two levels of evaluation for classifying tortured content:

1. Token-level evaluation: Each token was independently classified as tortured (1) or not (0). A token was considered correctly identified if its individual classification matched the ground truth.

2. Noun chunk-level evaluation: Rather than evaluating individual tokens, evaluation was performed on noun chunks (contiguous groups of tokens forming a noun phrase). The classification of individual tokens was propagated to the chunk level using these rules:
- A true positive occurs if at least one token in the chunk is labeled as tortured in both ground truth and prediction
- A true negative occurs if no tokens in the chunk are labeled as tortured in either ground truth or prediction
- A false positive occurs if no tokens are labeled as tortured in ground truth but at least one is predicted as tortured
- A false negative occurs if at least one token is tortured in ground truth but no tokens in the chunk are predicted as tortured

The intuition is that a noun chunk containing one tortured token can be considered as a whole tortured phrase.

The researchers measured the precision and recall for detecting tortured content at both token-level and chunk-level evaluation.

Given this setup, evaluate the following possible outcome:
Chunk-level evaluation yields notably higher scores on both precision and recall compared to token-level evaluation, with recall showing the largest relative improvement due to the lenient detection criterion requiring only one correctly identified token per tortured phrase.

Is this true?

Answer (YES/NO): NO